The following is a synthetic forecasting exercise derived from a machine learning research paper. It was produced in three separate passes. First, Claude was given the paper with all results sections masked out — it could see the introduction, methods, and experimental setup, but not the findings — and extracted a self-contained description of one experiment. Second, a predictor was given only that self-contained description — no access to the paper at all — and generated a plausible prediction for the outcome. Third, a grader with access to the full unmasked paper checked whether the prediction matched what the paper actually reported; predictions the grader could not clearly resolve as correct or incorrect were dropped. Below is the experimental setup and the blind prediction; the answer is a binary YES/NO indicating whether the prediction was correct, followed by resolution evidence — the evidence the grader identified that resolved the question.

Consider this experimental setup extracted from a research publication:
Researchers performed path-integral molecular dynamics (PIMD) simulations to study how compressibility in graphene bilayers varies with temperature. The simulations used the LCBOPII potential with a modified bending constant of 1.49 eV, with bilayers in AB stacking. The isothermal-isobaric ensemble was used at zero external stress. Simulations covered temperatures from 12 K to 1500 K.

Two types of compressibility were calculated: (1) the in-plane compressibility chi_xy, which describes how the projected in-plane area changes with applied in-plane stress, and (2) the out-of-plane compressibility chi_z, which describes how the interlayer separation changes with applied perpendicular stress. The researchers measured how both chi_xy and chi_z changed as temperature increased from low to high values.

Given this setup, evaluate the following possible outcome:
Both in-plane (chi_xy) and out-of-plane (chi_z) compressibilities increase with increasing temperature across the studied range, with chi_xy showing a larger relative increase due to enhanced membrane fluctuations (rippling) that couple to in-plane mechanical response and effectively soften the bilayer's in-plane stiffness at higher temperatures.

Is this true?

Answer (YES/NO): YES